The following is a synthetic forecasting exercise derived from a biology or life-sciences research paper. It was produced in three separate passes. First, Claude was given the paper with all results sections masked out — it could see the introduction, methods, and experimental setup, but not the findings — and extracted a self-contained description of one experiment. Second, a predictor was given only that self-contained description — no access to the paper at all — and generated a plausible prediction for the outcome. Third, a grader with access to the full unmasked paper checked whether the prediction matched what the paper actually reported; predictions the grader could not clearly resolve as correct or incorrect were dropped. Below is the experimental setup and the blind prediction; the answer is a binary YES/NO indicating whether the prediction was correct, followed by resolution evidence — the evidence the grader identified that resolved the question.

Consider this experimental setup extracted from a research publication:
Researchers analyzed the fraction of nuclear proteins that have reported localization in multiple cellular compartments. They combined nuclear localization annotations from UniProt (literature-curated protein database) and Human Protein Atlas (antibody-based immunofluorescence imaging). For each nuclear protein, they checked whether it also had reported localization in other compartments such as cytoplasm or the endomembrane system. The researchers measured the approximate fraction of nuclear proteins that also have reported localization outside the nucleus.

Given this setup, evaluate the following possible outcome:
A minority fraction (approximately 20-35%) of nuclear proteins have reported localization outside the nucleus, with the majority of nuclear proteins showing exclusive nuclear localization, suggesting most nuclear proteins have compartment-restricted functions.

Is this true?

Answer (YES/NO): NO